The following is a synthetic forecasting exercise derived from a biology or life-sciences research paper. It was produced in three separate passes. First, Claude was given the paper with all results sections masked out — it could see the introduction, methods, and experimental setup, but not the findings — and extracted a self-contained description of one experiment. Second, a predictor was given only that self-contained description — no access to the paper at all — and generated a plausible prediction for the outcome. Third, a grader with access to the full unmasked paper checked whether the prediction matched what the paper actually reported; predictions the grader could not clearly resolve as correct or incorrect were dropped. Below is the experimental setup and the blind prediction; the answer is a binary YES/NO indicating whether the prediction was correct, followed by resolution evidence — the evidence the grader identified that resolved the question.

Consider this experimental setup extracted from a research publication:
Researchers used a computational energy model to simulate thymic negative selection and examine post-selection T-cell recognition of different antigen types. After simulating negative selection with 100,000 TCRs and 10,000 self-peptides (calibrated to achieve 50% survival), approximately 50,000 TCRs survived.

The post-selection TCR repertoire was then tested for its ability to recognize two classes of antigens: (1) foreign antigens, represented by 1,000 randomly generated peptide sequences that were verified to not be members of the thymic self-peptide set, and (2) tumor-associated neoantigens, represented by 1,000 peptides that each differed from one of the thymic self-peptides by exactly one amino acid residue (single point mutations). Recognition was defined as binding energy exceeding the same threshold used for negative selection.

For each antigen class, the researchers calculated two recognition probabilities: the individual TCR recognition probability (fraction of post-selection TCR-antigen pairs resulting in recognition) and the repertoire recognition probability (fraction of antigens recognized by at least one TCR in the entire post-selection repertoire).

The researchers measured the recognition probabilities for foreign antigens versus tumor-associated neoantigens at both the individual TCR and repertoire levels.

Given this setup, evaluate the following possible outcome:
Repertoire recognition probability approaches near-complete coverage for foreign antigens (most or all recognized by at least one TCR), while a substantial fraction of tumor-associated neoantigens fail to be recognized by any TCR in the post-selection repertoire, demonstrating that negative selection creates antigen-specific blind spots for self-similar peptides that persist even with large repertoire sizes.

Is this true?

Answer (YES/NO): NO